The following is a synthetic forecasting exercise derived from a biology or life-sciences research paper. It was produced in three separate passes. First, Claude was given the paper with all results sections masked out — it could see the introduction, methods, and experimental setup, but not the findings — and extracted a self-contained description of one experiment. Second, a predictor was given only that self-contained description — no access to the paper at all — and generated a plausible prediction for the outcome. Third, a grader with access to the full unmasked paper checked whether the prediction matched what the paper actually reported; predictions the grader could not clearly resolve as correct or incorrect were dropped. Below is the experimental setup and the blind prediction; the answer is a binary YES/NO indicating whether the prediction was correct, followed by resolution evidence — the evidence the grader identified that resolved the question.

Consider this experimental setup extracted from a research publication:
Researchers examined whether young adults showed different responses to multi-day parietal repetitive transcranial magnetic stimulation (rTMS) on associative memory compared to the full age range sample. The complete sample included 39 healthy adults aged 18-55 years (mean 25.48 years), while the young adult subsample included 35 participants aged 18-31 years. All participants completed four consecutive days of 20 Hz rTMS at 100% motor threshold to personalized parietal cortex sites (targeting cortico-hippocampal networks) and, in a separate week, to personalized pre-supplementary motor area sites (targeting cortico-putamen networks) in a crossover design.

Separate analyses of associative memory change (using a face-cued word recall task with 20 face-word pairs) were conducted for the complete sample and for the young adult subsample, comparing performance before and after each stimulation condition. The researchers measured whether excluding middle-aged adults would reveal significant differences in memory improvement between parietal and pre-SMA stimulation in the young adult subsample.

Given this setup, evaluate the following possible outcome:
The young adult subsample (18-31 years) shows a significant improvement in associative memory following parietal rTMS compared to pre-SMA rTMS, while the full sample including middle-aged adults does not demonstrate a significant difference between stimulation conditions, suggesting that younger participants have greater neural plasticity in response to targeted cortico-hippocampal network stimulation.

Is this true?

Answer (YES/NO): NO